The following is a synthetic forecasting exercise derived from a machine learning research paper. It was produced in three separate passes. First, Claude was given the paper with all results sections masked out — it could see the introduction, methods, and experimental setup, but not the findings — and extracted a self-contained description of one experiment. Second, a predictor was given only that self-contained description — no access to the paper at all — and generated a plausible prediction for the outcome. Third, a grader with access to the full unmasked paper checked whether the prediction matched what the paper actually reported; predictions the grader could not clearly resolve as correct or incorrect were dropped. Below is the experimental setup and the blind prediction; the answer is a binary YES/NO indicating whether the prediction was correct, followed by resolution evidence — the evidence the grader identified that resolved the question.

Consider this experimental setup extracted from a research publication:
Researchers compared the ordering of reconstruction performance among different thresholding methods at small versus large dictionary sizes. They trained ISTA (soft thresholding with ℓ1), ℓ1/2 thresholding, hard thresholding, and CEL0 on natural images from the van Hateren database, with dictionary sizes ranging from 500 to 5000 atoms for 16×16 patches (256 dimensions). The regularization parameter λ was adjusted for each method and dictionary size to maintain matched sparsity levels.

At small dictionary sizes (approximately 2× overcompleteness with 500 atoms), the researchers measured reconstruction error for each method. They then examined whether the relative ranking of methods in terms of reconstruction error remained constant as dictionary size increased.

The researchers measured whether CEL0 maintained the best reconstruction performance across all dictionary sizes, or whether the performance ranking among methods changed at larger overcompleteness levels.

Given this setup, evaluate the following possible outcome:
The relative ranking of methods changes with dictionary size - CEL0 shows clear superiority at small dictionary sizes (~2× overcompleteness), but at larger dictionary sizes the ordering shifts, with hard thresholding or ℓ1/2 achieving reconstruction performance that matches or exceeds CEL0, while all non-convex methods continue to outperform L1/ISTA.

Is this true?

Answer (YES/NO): NO